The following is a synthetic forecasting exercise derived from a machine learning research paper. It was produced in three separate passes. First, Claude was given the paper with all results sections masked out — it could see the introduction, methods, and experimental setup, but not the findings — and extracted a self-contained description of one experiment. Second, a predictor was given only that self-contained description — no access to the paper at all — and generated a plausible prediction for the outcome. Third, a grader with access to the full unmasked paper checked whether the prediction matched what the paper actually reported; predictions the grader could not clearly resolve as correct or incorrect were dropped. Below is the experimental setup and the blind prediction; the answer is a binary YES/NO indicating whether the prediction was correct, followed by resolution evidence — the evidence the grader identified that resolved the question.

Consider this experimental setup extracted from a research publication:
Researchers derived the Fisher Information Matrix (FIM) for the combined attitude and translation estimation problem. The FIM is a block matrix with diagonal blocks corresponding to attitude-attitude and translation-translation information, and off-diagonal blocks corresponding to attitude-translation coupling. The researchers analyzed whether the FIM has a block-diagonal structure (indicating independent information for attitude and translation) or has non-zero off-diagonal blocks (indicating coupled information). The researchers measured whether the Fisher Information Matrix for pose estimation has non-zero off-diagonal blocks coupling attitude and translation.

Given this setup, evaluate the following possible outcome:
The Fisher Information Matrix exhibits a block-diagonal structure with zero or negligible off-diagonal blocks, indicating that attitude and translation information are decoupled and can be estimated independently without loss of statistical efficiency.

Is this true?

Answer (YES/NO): NO